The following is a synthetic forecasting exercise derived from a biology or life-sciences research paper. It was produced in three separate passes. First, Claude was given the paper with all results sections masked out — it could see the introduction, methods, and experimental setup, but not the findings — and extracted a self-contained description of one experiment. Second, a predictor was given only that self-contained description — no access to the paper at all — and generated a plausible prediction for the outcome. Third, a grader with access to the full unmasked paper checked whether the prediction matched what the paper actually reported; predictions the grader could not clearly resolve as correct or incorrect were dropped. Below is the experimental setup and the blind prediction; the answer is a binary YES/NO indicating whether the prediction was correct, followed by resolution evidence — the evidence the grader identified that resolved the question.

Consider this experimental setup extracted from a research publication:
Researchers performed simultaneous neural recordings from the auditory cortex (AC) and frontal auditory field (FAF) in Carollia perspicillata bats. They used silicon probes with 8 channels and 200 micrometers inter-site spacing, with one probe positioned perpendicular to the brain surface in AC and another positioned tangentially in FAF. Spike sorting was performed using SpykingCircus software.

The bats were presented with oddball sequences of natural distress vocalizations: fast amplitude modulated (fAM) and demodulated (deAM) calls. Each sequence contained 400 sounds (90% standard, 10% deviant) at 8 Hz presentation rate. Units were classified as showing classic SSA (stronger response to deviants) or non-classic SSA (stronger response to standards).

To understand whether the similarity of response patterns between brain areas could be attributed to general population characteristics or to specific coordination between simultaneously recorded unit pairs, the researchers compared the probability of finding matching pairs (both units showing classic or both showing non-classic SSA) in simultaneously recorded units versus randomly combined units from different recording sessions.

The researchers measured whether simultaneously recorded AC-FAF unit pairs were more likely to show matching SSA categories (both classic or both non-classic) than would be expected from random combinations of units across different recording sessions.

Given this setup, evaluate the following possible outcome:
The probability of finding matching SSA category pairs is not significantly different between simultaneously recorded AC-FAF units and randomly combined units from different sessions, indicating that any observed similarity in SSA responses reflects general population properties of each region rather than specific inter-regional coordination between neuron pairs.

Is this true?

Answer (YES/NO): NO